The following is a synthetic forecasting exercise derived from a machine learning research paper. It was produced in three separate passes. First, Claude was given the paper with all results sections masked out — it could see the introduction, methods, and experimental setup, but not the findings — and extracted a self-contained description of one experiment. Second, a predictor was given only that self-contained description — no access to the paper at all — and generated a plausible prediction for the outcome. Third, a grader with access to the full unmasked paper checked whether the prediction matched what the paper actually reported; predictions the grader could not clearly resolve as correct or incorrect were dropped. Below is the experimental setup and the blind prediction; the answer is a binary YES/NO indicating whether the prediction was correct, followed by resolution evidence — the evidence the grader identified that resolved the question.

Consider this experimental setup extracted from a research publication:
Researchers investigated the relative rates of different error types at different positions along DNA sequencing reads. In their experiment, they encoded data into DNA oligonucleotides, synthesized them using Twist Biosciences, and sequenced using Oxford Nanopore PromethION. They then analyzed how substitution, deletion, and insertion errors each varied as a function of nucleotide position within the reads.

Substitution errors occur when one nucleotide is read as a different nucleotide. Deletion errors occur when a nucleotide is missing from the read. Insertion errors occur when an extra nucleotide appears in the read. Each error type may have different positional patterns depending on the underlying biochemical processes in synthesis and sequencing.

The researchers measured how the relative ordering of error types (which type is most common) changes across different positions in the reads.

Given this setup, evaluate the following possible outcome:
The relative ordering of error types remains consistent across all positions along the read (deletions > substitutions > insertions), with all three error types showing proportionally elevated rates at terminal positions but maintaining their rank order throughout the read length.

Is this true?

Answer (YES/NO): NO